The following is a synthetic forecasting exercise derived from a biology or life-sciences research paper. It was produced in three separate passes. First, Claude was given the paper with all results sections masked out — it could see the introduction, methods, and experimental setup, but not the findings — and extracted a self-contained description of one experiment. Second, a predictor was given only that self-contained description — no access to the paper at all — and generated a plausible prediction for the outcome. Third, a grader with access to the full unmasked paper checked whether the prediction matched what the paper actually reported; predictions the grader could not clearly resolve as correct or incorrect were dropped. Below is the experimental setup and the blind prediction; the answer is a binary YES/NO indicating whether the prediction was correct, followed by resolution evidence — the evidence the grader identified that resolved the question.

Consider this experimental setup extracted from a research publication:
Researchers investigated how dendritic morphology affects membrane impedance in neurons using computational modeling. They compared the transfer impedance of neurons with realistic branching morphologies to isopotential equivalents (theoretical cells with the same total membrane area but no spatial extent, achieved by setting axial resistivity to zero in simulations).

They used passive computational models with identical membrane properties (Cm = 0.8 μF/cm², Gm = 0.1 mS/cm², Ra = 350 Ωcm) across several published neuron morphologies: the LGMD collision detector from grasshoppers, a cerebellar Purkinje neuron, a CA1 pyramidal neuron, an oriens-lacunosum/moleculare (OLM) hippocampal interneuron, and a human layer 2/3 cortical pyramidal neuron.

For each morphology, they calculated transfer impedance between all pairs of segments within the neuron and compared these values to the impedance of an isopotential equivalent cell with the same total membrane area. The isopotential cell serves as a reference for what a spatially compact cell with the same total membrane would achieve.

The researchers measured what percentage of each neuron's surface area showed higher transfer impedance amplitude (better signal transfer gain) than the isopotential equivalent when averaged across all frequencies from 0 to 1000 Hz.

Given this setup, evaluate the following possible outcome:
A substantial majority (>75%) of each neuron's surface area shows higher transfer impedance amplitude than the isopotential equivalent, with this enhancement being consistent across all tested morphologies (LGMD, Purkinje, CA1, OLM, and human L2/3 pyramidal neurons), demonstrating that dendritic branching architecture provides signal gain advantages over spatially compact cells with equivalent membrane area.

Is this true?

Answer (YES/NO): NO